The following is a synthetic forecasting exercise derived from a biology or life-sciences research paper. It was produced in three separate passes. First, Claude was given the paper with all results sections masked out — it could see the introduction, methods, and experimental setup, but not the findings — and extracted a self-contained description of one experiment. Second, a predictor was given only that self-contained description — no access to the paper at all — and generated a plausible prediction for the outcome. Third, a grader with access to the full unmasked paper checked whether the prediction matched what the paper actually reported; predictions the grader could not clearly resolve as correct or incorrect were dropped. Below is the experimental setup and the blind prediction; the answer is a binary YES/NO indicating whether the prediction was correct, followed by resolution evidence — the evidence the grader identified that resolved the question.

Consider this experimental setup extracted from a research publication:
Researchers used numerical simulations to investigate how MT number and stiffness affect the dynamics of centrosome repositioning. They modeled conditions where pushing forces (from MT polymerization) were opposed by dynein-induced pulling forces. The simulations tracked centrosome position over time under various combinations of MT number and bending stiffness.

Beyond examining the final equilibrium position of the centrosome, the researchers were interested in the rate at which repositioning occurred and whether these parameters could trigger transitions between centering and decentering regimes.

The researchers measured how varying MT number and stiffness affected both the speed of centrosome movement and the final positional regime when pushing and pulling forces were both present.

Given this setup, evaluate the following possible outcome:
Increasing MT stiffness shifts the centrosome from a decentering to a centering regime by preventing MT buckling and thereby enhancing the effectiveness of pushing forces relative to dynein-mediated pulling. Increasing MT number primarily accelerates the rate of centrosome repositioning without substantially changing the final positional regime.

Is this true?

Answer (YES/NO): NO